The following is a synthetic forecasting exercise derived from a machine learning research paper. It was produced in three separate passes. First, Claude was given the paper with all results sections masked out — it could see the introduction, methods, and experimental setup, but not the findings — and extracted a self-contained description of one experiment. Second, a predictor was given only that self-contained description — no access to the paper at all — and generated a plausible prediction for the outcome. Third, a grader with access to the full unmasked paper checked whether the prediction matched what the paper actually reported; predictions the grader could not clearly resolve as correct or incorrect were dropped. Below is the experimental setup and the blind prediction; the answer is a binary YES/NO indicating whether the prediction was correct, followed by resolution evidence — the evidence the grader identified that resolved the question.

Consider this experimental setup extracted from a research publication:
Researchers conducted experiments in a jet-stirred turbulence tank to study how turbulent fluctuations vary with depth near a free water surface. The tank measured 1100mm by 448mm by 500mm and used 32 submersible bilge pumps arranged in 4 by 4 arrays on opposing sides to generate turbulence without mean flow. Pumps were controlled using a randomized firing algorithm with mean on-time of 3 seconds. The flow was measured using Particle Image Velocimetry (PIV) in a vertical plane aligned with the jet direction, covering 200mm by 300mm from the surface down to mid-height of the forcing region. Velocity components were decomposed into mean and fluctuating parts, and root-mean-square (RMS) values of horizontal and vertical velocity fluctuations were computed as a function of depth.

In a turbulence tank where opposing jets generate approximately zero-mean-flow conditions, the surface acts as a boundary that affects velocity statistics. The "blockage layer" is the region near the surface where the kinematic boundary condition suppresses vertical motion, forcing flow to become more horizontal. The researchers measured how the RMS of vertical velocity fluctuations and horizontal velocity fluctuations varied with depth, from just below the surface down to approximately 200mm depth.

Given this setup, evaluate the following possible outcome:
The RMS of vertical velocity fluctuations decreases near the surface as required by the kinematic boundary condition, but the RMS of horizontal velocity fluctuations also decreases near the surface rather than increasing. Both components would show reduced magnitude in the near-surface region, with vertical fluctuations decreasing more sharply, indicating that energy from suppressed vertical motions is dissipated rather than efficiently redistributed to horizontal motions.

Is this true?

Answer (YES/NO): NO